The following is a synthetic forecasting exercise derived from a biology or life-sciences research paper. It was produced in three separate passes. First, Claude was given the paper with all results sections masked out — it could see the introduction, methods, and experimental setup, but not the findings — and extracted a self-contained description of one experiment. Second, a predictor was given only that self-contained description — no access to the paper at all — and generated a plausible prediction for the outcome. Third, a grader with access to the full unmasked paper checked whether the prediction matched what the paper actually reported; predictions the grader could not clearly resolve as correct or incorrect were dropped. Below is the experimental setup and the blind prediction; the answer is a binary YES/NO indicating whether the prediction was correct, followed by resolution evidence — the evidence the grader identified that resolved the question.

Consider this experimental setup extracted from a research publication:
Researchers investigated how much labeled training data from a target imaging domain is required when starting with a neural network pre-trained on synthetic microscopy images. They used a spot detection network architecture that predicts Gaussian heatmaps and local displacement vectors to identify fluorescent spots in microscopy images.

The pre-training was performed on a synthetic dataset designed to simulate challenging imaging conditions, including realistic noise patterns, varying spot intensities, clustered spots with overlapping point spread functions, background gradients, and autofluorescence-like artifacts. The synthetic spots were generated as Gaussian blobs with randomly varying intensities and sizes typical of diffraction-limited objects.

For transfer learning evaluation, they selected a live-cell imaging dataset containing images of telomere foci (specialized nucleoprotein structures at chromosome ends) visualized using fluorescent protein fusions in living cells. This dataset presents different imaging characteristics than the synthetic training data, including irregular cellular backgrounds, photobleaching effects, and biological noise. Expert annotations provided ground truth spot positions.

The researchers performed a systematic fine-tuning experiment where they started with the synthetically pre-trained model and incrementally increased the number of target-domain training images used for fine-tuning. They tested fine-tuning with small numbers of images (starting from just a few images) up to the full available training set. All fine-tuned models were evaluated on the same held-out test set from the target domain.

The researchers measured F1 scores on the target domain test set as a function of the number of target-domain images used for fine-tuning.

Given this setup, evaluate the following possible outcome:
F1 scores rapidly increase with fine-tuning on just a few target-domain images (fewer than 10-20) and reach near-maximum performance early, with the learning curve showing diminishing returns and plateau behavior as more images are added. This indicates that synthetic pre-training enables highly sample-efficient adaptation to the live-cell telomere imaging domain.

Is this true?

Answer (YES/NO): YES